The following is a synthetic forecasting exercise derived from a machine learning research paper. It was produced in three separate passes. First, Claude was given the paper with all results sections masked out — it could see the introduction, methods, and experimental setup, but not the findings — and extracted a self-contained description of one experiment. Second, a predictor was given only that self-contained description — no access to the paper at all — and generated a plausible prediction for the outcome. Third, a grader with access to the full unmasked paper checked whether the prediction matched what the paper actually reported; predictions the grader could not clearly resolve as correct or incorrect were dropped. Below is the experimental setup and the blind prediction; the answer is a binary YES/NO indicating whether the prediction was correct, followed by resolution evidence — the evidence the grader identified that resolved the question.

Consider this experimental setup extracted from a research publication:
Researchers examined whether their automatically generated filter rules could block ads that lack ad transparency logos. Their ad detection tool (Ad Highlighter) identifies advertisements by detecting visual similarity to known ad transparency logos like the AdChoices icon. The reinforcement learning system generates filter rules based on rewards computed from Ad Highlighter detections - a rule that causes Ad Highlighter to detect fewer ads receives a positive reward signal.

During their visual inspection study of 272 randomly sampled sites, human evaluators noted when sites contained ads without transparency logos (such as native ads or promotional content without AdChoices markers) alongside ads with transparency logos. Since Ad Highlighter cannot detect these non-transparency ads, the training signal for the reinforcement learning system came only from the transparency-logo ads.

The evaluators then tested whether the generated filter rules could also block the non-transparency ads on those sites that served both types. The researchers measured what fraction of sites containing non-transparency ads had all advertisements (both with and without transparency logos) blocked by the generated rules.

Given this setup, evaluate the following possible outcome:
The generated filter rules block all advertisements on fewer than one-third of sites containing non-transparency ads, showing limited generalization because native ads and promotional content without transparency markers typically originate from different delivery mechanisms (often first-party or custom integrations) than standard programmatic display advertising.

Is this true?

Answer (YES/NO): NO